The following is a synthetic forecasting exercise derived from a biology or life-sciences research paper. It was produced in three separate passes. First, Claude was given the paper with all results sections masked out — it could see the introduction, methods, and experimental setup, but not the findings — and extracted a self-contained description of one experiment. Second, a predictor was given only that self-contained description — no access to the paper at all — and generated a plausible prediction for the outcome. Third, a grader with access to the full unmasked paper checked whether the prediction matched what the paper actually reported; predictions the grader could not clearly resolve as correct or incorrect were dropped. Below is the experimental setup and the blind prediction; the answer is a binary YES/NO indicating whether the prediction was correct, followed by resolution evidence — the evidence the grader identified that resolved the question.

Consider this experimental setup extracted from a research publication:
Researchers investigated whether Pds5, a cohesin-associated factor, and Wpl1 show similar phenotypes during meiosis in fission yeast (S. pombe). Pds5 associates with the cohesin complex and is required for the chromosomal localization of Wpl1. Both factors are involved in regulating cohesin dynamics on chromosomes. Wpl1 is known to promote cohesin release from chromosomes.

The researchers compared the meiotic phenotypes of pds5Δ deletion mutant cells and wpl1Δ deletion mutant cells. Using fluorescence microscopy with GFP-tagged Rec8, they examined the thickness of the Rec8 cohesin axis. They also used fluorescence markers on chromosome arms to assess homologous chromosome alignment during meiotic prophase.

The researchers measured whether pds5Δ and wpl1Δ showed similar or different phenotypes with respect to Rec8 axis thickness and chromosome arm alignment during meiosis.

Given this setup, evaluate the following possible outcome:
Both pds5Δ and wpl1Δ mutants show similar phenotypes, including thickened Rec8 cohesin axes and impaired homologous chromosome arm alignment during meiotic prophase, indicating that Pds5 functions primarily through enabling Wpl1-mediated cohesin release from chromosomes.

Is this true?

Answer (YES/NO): YES